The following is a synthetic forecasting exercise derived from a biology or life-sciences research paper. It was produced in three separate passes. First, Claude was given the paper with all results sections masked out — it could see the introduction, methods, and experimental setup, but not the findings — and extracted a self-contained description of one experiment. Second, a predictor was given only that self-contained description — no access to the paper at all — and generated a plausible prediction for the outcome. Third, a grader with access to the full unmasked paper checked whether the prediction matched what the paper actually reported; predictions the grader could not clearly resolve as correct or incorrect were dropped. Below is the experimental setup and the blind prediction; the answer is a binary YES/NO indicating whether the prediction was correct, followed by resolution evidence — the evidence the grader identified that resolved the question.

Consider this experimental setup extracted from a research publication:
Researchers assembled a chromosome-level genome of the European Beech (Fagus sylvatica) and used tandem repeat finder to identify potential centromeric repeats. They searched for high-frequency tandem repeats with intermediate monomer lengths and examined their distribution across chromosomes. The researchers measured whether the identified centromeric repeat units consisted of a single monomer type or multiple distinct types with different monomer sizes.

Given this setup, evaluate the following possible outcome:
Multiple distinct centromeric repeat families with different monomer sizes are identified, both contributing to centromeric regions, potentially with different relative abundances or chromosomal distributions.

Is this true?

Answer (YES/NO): YES